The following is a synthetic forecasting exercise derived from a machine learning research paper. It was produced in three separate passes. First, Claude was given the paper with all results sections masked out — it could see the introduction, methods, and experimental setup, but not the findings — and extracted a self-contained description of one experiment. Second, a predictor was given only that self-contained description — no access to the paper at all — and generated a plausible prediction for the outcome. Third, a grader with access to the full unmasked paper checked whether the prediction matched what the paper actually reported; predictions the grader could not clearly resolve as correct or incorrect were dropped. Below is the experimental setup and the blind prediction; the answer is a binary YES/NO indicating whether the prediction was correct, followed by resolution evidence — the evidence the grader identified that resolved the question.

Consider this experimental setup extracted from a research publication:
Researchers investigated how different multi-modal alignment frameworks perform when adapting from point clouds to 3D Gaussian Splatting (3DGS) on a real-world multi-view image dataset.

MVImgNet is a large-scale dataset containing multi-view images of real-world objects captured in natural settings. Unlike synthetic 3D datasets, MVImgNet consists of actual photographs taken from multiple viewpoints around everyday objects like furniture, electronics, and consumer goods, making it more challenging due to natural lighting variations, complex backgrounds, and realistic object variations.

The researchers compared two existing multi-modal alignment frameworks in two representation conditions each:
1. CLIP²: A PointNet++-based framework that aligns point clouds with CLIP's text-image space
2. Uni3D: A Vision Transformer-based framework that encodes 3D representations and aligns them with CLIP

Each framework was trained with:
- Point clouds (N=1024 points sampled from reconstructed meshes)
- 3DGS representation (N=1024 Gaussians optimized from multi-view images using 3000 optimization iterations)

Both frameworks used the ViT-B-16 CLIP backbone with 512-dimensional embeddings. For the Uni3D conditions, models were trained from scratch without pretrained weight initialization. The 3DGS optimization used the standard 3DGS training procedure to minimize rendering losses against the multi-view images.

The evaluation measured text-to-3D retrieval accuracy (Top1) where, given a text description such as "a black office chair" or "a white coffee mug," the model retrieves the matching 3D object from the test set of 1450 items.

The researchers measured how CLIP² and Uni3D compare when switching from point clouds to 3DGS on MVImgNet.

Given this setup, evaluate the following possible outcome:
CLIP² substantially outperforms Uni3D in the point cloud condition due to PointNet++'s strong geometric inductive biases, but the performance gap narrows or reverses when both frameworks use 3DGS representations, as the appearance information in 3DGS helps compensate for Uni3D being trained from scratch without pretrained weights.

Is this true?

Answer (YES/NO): NO